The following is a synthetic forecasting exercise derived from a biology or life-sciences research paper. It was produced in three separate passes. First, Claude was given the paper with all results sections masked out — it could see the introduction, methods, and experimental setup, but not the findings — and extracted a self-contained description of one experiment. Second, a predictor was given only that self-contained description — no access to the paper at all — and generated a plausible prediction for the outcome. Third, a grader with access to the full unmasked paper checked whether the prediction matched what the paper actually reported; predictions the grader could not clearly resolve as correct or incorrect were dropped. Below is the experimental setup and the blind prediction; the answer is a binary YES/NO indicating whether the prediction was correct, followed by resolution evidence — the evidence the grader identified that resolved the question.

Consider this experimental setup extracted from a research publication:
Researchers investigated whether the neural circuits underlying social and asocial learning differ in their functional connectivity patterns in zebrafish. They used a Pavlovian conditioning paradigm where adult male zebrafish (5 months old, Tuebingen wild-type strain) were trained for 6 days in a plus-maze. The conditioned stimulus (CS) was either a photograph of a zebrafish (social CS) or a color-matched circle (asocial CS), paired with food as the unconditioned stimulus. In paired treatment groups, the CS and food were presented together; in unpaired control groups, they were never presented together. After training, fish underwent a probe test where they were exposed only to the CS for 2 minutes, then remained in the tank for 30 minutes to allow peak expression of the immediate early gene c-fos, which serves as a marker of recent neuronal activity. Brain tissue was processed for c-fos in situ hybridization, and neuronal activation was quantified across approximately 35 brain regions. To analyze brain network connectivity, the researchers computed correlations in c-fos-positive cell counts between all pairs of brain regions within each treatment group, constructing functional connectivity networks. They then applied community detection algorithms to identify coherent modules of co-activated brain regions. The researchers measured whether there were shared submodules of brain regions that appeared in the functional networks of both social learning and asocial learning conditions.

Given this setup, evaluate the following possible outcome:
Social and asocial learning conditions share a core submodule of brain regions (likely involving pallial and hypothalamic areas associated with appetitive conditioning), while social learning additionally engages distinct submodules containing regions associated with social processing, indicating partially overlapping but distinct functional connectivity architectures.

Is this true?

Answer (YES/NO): YES